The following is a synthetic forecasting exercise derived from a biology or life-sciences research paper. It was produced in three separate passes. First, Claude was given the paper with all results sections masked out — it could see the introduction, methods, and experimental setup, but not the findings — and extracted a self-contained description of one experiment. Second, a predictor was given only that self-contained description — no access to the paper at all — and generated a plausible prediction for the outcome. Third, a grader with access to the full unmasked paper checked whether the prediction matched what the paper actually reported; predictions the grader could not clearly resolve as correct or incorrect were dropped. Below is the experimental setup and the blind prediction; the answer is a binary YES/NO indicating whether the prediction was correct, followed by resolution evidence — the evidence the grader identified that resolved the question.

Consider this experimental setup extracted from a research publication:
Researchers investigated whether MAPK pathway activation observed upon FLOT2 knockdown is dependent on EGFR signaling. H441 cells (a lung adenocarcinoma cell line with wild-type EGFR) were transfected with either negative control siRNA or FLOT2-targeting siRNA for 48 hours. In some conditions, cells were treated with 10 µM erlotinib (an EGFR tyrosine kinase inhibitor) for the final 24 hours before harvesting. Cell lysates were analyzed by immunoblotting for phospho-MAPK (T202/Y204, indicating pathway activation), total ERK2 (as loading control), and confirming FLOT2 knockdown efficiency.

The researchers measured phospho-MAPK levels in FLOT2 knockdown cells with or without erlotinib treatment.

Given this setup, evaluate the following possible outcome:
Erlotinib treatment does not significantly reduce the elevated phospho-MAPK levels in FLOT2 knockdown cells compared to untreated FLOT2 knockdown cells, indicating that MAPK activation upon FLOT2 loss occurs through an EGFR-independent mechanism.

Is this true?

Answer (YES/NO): NO